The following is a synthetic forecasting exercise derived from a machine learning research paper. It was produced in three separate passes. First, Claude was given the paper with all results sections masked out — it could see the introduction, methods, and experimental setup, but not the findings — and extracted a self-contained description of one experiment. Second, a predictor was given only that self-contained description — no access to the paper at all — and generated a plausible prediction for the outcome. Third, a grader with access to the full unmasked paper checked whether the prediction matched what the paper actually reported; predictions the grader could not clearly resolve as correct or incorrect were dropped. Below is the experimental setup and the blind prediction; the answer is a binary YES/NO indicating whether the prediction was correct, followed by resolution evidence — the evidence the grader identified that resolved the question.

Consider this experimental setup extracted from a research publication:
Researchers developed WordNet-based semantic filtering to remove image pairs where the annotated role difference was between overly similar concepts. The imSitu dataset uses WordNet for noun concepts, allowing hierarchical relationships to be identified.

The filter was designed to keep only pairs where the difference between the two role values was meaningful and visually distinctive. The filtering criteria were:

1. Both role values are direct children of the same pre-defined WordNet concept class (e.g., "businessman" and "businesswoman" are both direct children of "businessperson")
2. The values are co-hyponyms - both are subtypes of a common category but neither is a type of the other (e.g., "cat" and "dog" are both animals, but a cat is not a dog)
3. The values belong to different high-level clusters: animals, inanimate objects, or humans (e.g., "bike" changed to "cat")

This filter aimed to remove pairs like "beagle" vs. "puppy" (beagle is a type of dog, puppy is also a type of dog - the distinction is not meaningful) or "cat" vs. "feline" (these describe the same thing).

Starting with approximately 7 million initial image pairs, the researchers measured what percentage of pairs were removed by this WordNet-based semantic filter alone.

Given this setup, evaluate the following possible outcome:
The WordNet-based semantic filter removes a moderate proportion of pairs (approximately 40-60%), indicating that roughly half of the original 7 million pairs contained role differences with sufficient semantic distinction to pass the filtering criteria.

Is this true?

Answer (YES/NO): YES